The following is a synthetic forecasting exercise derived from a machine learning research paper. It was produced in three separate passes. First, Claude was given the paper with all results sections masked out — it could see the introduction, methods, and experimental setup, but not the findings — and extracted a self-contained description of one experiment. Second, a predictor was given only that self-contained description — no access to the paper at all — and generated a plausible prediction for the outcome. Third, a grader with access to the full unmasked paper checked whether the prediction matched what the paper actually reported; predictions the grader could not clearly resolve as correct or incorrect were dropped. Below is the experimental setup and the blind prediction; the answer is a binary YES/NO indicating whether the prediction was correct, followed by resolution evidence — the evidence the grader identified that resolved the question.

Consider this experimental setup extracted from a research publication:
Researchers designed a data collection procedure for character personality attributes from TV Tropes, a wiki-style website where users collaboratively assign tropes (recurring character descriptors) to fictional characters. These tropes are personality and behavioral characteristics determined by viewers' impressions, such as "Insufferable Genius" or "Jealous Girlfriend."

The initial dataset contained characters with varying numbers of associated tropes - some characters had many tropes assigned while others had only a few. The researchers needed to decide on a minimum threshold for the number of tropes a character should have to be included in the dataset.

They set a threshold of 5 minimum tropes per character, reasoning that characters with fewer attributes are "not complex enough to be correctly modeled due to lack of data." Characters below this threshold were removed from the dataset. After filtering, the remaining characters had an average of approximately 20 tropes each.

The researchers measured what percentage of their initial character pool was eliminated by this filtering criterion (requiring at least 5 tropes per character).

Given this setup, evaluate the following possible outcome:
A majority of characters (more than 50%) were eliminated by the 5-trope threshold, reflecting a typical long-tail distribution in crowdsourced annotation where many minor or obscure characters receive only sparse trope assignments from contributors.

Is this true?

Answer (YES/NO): NO